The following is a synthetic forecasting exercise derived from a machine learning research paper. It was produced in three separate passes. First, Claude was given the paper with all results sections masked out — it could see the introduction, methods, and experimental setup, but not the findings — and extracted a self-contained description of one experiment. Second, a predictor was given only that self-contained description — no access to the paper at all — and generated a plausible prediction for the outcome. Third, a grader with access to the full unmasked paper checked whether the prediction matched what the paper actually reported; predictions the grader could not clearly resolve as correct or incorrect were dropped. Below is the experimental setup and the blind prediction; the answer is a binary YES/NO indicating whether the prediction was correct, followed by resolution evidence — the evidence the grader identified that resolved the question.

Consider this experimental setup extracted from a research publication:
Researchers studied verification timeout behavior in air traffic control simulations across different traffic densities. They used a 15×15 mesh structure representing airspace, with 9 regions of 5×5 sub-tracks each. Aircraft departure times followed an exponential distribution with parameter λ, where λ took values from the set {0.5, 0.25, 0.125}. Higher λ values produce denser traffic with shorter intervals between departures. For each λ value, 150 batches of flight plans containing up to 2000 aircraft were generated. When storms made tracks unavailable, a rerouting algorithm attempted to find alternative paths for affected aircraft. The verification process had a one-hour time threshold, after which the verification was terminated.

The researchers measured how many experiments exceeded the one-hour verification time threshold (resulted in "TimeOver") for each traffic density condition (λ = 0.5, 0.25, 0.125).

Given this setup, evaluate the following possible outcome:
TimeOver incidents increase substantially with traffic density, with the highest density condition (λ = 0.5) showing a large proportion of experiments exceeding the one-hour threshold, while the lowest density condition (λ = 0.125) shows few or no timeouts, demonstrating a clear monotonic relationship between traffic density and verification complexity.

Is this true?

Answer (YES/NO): NO